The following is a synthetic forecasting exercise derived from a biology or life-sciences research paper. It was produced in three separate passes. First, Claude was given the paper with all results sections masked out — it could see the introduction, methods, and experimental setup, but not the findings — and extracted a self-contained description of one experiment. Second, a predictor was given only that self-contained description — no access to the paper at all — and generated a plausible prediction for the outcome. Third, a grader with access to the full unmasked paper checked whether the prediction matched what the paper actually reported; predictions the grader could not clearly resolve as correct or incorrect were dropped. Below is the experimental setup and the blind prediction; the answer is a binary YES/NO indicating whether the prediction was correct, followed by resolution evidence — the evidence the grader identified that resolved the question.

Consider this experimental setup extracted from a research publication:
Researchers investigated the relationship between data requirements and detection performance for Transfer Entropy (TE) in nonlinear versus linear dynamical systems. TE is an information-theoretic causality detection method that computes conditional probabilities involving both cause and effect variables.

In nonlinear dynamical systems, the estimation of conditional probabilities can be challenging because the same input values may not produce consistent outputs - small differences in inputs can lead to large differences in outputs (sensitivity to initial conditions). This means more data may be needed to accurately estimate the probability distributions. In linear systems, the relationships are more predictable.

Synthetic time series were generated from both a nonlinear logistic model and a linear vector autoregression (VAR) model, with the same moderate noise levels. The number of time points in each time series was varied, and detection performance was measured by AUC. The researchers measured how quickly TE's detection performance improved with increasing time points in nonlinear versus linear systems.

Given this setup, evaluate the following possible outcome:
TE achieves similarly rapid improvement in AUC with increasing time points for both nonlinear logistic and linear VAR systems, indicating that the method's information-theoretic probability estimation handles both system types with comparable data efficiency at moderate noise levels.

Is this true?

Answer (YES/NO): NO